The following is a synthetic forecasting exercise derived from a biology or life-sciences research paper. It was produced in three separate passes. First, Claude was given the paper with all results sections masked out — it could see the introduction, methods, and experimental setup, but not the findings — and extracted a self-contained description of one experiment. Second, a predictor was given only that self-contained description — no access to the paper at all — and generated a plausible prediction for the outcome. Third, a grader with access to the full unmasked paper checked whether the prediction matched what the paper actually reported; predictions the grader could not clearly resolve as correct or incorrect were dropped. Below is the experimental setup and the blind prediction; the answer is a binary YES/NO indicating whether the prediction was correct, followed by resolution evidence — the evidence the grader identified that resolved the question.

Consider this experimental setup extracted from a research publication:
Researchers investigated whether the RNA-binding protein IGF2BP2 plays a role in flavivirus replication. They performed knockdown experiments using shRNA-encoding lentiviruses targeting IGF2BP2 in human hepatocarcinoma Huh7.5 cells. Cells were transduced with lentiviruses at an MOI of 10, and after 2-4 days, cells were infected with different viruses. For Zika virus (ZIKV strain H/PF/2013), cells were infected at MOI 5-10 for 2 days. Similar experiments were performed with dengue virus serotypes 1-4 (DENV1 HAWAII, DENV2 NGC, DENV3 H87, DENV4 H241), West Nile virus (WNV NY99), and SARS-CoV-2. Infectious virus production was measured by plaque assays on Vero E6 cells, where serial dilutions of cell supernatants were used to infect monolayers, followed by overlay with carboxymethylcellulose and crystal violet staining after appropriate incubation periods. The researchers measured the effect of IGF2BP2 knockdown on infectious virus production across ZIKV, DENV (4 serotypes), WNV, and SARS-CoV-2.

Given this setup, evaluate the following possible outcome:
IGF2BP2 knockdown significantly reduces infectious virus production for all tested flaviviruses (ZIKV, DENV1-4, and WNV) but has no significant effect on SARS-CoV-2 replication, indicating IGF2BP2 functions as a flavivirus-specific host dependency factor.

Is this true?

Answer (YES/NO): NO